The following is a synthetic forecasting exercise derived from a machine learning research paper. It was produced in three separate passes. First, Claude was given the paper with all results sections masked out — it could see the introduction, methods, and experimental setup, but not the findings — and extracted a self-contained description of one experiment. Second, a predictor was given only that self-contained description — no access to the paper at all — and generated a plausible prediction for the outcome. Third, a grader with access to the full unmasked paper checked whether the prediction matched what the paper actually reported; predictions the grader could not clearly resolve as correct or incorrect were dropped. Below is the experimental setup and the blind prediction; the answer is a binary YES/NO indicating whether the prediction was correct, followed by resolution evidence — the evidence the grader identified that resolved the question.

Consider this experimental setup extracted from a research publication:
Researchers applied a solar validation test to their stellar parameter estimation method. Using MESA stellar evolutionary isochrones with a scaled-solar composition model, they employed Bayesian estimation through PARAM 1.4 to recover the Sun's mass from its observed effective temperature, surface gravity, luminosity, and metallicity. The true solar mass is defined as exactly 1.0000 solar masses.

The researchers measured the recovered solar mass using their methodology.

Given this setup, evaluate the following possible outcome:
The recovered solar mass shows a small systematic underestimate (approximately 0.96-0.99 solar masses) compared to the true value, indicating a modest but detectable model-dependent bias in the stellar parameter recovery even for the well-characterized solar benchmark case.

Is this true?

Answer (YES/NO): NO